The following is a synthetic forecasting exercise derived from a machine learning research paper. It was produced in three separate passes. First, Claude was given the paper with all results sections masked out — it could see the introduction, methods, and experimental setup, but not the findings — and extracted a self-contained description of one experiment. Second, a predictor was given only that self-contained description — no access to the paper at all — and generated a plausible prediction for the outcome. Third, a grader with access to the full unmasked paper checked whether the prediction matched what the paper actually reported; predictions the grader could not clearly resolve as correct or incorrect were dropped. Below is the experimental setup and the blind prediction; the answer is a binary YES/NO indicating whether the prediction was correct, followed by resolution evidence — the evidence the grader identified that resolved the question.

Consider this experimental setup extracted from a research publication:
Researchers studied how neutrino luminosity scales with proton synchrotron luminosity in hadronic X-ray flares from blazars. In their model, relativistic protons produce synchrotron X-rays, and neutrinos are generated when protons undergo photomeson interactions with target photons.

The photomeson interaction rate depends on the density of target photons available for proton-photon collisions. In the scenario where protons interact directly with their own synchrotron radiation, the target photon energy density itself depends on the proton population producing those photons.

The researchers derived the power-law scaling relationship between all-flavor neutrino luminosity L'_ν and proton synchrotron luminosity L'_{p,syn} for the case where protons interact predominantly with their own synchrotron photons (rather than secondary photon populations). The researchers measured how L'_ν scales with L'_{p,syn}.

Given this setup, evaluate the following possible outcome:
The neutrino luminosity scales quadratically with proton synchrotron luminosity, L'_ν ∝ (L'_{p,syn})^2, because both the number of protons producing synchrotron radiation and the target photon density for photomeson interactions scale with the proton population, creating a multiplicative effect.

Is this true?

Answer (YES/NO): YES